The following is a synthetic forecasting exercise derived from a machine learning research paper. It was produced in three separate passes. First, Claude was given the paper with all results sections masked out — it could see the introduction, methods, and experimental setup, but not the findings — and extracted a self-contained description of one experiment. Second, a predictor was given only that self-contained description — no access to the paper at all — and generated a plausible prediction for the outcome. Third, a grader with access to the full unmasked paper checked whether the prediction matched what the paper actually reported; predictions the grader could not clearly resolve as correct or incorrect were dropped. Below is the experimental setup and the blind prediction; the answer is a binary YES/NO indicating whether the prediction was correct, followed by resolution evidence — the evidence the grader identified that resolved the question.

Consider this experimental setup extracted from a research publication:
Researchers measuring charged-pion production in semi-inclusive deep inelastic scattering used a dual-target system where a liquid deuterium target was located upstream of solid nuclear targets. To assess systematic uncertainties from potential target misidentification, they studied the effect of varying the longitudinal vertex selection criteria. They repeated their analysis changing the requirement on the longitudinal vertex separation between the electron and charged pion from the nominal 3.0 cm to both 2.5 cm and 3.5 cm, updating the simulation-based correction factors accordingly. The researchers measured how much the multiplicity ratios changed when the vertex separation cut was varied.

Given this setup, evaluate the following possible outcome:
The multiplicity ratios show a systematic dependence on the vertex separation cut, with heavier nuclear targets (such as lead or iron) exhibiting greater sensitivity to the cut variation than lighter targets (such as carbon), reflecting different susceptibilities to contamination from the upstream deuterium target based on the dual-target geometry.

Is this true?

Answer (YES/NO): NO